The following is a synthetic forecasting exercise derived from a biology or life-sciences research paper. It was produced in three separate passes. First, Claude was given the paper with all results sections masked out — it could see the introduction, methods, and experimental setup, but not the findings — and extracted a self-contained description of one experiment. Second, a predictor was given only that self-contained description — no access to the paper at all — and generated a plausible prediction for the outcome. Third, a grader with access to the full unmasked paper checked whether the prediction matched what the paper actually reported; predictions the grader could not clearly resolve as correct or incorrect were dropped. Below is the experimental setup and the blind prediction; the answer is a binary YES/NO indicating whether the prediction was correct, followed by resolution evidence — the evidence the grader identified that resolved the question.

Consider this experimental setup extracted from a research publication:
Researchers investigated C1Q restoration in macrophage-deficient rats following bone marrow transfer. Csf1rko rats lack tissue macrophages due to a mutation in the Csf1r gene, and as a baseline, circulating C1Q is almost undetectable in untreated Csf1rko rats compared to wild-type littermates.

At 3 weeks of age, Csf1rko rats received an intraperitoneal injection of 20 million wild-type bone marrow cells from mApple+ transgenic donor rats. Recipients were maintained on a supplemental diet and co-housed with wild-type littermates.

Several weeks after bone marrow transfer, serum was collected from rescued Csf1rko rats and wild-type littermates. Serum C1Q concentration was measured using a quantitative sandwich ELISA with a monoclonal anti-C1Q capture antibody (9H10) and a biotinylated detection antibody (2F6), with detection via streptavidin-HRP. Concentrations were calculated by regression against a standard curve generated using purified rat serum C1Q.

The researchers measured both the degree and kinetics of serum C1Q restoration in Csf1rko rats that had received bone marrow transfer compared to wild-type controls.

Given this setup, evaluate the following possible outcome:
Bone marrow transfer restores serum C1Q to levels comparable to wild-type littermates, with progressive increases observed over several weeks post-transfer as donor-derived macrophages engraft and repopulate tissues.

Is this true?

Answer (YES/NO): NO